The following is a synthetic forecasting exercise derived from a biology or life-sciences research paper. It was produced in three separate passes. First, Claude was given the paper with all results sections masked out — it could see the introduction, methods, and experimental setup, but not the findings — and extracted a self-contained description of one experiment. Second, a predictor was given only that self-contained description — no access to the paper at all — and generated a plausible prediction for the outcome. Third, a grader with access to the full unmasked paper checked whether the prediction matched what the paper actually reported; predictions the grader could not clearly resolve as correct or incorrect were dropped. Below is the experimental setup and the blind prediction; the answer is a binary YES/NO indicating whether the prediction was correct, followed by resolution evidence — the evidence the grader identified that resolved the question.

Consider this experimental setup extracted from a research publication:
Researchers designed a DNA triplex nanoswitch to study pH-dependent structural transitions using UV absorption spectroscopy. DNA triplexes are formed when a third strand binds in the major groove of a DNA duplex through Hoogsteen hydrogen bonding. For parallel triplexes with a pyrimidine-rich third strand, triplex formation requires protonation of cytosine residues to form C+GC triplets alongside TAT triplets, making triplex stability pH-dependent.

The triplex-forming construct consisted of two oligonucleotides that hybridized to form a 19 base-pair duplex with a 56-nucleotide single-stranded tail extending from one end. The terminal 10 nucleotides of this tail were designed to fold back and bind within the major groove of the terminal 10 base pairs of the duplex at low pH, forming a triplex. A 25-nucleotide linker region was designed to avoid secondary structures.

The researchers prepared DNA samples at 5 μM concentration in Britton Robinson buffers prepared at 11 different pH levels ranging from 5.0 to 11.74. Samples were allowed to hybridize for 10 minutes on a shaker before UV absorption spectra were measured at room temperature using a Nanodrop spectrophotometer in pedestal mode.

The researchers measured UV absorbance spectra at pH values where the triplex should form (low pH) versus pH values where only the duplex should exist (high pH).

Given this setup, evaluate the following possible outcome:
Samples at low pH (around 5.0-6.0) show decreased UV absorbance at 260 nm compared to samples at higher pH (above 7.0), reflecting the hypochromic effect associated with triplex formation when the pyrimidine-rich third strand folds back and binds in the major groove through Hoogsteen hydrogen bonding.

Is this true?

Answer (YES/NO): YES